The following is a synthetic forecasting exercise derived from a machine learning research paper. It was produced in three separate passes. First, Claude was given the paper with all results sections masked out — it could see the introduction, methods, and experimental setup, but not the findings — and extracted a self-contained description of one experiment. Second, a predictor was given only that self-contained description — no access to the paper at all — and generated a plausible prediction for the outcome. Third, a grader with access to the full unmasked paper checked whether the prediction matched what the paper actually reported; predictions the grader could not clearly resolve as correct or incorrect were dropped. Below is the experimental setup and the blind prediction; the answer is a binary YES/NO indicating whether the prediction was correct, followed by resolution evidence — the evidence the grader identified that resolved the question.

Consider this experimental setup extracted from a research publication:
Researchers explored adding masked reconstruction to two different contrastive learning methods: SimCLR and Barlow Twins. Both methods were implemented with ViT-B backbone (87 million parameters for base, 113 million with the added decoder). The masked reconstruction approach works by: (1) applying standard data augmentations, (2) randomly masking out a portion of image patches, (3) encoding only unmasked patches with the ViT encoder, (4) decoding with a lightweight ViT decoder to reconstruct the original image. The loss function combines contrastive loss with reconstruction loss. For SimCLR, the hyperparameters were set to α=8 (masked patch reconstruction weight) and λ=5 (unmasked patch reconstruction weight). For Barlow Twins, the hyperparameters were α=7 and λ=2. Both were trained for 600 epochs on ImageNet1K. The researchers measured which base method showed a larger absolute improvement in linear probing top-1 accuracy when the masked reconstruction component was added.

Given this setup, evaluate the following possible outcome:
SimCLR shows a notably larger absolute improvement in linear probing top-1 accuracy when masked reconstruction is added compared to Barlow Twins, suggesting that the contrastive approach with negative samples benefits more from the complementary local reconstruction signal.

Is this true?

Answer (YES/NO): NO